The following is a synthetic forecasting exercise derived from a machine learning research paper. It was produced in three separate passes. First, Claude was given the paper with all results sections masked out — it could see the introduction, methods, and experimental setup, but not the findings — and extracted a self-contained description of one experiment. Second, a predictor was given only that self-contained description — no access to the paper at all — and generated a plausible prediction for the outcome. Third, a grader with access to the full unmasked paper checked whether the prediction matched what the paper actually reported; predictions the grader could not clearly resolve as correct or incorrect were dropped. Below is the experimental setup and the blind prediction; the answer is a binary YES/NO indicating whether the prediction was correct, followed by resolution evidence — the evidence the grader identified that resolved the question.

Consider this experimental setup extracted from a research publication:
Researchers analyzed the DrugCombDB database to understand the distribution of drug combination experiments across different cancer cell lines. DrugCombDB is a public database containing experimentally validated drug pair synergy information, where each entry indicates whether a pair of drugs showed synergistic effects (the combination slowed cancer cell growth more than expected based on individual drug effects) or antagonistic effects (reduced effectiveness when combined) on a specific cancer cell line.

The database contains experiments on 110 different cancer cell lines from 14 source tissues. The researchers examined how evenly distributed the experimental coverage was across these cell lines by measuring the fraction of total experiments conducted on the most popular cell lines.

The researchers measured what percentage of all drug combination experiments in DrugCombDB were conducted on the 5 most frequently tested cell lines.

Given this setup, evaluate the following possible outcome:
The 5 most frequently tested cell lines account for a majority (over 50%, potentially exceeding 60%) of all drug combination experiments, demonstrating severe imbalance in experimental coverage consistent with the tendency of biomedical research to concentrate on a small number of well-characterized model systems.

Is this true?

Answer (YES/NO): YES